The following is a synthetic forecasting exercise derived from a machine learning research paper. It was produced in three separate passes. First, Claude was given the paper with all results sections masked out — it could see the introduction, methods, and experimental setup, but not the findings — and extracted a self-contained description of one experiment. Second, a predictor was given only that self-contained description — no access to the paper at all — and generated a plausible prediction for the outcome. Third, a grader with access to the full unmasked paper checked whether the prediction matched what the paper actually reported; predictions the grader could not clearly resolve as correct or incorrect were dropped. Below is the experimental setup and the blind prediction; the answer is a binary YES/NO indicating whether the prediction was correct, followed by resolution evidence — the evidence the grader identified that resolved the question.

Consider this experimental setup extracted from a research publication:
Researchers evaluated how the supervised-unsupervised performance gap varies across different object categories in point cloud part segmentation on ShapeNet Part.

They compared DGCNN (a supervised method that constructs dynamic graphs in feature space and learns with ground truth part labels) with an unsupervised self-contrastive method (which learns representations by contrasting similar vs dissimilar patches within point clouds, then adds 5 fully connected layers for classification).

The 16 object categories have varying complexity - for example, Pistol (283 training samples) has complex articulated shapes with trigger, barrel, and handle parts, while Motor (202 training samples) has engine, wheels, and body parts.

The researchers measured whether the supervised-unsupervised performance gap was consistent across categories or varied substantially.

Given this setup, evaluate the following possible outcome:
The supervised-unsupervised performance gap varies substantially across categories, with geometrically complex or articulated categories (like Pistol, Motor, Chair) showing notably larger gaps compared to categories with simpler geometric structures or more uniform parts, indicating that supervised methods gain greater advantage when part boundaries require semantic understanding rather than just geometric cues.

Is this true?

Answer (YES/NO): NO